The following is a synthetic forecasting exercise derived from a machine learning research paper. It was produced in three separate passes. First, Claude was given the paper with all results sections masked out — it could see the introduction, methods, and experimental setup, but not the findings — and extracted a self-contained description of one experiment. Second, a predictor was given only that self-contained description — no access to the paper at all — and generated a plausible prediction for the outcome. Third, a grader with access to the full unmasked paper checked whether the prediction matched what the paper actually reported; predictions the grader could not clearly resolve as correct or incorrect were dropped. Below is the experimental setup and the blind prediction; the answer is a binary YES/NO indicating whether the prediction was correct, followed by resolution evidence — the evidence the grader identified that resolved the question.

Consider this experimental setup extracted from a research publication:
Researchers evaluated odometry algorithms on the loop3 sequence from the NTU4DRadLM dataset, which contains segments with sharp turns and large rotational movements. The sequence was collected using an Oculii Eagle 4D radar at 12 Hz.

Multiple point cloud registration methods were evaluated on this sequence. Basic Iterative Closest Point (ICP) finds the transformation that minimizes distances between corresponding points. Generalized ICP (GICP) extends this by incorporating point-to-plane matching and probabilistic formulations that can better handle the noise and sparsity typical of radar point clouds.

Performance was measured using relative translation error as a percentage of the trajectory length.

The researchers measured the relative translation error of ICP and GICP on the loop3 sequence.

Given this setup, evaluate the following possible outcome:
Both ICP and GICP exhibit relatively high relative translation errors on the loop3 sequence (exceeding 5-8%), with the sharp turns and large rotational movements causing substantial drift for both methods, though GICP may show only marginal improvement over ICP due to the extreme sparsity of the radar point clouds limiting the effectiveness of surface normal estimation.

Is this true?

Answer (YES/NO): NO